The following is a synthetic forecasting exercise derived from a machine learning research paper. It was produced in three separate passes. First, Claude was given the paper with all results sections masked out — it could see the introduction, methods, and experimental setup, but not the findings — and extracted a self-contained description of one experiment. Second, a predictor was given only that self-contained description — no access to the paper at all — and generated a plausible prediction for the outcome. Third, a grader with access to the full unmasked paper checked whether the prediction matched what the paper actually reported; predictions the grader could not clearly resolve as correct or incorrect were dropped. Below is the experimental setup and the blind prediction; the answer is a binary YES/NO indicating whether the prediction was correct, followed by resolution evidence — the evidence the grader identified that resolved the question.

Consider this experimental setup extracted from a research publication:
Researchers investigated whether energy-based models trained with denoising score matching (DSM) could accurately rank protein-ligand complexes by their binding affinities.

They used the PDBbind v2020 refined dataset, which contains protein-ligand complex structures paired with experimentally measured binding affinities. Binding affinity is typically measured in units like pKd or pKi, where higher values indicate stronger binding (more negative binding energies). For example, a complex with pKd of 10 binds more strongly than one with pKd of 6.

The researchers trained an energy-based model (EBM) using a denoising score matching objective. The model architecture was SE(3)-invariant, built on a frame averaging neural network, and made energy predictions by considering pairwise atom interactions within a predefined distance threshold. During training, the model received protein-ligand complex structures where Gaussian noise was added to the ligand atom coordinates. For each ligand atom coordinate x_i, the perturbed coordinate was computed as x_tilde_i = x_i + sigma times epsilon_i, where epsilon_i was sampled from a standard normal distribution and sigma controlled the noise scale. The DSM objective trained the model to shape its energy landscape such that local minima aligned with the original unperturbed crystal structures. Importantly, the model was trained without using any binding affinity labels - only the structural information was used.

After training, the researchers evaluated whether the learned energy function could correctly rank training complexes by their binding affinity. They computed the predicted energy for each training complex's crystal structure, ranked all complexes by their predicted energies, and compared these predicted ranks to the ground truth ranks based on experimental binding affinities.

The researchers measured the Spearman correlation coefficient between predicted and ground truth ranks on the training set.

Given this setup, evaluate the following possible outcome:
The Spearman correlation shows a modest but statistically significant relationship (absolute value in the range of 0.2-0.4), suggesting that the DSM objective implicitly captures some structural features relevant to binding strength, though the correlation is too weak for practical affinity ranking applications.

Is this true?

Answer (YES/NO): NO